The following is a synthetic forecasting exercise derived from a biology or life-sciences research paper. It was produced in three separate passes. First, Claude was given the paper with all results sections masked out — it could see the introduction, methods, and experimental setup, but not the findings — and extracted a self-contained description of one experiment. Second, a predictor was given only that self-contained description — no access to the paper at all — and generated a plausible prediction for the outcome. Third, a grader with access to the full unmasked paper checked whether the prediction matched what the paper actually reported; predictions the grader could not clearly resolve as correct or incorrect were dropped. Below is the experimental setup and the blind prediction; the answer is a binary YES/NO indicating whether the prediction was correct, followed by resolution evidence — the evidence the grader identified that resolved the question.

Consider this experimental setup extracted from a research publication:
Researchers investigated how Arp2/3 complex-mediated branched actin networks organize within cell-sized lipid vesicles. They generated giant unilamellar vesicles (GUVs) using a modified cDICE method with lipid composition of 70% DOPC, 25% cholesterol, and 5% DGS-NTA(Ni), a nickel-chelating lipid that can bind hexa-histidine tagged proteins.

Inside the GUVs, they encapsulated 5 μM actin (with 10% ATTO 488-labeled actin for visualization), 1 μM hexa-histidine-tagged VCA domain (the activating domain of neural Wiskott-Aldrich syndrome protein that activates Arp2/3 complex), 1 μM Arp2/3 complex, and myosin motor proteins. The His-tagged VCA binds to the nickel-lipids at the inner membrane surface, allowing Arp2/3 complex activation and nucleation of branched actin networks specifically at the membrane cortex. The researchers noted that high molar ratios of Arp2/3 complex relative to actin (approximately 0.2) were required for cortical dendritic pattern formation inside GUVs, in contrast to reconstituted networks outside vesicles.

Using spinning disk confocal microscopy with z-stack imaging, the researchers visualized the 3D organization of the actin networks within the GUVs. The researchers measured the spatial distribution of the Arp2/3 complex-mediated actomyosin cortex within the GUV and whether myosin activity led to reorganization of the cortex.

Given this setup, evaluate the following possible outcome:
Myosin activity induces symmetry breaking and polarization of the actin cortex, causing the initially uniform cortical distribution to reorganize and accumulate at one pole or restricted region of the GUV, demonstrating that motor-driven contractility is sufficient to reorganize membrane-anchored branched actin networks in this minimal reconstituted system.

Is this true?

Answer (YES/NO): YES